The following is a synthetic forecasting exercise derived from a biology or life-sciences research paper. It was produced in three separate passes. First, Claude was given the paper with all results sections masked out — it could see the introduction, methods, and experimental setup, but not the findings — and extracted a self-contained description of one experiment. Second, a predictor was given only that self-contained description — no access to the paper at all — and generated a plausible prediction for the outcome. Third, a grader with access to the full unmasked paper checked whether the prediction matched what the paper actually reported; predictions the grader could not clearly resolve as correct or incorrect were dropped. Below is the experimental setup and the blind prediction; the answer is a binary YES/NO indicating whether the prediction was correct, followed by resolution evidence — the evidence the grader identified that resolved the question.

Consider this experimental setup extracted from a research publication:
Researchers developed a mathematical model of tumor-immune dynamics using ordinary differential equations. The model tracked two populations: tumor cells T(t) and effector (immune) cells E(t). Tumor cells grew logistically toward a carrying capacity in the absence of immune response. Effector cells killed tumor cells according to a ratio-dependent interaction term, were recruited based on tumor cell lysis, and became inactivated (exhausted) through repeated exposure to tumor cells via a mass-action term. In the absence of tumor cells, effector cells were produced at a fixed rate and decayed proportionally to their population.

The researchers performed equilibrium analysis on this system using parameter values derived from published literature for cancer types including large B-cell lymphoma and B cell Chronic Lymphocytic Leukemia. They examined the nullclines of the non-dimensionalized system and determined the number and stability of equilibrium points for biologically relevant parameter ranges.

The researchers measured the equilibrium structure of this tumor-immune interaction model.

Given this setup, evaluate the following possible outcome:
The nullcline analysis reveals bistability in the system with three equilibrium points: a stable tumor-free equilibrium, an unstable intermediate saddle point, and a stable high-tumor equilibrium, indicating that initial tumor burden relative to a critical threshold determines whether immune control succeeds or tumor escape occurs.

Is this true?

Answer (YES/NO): YES